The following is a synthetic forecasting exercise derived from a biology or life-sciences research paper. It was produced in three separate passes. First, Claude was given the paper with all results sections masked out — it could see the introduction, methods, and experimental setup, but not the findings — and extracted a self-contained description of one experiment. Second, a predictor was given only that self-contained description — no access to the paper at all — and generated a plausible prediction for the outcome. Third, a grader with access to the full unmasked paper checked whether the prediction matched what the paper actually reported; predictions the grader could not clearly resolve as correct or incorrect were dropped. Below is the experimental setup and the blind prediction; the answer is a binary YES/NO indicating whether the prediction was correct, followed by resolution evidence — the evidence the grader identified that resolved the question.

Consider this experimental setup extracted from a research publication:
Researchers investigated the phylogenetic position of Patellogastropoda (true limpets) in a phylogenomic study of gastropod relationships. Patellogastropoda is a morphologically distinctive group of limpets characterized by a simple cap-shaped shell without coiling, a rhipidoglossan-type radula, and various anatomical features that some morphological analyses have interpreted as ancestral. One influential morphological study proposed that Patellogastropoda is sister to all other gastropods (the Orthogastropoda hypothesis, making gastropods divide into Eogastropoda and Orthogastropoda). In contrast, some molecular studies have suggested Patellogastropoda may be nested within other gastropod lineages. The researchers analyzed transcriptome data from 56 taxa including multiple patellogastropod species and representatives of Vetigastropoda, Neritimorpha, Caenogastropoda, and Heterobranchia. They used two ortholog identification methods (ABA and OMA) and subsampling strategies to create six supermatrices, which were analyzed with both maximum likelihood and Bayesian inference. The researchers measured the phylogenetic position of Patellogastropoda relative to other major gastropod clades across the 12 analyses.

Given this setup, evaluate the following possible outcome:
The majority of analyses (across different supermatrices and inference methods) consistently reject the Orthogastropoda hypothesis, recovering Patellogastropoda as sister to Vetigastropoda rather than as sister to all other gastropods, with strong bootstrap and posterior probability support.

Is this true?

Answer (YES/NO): YES